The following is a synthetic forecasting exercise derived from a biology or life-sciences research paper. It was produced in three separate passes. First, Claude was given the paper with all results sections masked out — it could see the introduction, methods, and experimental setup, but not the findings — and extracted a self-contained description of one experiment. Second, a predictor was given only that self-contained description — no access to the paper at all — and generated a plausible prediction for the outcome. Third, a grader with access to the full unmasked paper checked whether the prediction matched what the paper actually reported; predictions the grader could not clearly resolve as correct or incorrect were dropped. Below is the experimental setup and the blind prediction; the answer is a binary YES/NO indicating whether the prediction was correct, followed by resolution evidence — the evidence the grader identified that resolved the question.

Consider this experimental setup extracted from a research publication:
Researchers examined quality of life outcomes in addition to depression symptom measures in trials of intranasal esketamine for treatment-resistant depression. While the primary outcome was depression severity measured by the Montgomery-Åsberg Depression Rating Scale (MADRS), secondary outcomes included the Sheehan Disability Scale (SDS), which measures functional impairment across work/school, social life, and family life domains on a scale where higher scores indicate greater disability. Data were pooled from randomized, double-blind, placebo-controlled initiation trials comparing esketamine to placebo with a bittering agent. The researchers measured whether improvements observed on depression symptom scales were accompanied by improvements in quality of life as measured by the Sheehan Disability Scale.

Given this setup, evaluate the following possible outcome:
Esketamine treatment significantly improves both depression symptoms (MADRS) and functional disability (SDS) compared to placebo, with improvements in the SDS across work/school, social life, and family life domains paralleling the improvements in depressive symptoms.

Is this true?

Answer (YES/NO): NO